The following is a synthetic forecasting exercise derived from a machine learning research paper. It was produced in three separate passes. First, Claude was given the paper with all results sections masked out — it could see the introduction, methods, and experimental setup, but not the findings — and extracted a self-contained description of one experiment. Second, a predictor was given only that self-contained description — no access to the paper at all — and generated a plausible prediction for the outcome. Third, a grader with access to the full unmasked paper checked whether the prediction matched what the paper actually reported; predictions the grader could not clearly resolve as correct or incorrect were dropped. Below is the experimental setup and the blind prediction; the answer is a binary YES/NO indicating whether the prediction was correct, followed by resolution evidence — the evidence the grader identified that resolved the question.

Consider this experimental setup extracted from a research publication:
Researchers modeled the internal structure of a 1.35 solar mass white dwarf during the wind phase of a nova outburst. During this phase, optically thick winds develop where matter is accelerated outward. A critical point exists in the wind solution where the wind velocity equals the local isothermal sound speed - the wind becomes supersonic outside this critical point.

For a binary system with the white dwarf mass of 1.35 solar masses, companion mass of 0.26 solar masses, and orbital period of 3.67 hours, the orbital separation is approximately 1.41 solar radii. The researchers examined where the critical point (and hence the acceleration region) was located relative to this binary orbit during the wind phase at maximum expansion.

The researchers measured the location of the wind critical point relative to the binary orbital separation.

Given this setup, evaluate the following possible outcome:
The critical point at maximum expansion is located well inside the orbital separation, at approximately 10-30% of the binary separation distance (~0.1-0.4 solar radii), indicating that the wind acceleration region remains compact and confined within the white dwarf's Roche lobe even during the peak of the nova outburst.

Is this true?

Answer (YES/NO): NO